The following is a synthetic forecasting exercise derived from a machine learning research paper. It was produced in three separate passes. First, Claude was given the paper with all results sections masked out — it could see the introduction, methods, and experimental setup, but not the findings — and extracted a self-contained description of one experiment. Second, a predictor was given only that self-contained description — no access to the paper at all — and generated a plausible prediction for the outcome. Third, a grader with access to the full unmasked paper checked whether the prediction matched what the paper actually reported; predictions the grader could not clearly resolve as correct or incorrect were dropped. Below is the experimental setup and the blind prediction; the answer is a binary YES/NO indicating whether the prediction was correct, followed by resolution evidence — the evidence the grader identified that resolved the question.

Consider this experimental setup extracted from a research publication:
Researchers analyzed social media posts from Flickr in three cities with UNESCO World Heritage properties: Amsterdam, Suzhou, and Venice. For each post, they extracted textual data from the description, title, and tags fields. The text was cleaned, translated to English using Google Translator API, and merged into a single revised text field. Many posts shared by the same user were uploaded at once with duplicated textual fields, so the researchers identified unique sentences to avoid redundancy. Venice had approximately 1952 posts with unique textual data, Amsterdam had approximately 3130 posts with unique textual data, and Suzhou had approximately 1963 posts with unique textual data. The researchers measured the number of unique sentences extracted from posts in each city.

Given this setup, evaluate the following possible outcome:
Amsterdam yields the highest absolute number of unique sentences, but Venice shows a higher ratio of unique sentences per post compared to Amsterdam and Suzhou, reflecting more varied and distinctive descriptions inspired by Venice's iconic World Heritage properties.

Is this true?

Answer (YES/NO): NO